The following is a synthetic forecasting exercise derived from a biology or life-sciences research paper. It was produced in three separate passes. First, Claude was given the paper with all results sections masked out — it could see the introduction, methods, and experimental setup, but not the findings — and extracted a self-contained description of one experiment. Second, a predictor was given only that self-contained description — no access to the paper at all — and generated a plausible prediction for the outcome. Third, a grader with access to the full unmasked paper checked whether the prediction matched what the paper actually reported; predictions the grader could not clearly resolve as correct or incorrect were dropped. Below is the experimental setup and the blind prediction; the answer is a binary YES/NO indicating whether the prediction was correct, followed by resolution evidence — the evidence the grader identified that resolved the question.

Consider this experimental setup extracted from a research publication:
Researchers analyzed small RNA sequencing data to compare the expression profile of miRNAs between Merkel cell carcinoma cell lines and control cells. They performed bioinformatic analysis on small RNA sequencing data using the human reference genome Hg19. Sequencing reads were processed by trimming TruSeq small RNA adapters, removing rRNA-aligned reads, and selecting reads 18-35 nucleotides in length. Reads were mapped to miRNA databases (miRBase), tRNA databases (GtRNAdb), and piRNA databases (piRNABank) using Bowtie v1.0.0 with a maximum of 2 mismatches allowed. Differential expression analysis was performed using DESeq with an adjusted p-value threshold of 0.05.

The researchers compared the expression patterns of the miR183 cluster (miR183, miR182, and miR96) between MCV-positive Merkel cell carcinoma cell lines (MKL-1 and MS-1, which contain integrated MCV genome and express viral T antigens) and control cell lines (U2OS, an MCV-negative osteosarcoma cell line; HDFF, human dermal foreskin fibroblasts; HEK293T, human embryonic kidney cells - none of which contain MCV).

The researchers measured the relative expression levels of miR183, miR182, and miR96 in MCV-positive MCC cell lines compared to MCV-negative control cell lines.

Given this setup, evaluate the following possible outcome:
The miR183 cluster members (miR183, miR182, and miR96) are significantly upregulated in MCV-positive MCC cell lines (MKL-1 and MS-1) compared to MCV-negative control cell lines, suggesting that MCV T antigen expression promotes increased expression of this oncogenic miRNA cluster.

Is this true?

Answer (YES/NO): YES